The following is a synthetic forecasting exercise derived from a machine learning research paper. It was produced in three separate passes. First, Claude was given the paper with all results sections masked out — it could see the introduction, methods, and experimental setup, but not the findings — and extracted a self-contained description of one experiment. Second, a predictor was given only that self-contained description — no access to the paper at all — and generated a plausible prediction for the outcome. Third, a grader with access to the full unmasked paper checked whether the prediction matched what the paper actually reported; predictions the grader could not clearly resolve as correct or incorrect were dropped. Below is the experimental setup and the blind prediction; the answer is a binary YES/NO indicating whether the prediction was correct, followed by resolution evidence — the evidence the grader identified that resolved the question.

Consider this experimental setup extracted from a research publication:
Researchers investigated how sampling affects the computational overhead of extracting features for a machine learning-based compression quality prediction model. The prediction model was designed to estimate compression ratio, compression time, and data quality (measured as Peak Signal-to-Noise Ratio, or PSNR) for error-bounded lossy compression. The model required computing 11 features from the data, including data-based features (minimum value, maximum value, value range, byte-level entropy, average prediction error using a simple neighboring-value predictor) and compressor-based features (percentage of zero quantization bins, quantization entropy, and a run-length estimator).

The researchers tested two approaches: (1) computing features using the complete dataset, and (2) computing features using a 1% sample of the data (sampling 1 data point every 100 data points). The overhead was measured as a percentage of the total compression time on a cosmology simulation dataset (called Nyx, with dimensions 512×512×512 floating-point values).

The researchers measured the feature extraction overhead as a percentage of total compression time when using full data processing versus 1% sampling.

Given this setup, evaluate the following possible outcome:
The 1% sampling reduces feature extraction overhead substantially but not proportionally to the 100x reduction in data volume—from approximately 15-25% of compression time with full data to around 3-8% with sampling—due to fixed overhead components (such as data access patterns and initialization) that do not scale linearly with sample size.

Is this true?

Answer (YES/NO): NO